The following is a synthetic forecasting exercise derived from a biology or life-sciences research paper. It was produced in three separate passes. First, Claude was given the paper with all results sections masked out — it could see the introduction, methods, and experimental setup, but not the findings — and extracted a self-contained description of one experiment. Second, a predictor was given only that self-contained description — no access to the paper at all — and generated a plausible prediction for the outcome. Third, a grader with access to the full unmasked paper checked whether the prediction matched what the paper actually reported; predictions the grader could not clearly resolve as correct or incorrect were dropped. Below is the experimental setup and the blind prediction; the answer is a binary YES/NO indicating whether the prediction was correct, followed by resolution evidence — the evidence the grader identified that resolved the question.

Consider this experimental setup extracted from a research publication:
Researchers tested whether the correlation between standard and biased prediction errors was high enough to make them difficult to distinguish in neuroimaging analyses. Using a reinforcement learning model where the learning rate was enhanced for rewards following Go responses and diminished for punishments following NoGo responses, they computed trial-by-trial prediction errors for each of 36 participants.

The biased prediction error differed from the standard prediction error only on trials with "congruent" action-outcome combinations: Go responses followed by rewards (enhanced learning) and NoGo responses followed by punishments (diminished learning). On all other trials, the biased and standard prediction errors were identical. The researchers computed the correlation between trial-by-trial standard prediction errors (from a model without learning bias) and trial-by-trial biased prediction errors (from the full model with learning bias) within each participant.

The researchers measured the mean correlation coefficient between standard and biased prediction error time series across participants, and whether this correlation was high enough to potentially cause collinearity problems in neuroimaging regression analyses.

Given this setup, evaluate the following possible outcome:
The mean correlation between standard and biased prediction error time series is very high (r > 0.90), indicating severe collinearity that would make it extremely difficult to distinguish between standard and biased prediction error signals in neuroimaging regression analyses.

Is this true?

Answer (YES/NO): YES